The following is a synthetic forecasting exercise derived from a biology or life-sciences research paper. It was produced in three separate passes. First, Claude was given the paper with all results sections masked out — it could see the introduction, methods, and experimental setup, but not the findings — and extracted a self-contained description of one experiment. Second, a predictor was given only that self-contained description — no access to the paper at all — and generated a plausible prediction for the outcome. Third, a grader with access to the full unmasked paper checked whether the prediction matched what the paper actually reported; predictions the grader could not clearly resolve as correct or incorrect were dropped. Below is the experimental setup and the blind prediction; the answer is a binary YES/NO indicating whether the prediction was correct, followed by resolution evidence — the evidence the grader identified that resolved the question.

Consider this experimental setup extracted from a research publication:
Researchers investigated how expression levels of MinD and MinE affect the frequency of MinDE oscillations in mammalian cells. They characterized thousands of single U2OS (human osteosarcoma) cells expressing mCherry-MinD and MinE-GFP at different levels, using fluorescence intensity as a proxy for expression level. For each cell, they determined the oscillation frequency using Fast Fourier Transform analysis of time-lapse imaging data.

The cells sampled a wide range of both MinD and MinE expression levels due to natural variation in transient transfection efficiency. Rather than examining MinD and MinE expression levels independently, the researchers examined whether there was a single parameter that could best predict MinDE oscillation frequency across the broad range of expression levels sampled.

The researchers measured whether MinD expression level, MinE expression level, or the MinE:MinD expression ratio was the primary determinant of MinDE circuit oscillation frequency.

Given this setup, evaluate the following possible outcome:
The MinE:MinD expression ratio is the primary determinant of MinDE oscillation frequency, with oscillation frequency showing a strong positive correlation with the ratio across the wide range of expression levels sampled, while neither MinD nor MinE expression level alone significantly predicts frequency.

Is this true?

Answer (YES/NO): YES